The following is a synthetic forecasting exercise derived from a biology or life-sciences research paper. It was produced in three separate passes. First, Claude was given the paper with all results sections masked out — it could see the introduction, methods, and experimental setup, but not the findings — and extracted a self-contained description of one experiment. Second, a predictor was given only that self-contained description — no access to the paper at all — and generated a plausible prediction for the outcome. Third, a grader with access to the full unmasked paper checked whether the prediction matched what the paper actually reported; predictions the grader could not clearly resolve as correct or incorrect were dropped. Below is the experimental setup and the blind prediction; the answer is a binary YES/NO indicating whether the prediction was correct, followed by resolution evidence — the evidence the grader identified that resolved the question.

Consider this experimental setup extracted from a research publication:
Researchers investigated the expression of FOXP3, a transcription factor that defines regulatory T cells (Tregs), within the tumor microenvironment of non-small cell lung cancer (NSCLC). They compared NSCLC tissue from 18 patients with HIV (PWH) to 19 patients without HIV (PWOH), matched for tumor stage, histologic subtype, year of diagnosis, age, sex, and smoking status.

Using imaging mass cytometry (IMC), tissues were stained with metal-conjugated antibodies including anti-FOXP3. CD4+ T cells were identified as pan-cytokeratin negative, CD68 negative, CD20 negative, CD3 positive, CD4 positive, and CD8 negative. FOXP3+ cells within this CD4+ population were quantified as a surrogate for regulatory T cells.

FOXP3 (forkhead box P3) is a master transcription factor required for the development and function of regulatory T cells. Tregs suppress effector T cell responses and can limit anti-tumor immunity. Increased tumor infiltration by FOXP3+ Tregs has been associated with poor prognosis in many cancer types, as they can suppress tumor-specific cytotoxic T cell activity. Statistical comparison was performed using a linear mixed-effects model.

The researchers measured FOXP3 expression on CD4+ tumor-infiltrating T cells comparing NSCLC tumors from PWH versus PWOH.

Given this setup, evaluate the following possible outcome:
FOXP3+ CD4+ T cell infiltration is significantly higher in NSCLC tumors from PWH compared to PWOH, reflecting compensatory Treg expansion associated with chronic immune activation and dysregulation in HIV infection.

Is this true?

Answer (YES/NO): NO